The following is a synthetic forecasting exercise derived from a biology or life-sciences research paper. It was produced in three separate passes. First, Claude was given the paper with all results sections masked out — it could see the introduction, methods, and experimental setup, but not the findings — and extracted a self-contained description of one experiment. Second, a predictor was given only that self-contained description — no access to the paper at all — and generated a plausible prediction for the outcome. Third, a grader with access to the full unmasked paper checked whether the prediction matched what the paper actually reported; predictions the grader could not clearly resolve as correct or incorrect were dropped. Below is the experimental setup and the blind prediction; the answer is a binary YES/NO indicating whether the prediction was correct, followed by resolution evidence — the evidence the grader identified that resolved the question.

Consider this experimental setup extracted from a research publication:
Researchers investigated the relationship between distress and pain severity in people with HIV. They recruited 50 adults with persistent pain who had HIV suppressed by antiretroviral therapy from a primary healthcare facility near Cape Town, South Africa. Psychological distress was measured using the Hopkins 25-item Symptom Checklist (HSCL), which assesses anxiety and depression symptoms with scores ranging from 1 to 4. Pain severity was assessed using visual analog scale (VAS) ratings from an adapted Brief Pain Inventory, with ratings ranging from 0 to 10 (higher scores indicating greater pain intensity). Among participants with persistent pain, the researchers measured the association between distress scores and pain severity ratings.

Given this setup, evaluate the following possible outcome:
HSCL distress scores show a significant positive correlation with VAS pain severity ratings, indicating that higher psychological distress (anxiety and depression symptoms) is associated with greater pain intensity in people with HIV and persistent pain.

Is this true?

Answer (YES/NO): YES